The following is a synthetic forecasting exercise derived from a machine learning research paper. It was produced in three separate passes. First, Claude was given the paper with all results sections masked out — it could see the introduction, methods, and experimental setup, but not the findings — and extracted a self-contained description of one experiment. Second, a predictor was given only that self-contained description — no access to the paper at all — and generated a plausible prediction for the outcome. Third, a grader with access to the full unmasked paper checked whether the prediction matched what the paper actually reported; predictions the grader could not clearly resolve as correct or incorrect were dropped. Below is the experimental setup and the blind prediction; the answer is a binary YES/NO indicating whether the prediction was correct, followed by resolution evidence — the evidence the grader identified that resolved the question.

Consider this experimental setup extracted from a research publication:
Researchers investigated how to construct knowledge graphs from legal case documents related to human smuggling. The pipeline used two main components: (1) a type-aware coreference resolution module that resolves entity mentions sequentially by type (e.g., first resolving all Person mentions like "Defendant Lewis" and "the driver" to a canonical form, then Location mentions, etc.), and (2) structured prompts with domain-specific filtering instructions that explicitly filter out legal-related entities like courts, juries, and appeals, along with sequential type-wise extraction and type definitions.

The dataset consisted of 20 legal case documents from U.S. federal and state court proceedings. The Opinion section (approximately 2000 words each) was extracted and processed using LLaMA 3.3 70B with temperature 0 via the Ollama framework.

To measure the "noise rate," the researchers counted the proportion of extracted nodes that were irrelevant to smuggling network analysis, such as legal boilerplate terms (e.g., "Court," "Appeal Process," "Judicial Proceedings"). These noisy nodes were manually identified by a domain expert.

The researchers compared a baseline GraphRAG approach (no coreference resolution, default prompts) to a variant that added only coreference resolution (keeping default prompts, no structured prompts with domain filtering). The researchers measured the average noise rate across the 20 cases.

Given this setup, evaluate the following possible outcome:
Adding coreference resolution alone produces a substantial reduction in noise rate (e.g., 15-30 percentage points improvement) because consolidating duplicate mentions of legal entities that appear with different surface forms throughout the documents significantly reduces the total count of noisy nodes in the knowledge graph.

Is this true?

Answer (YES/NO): NO